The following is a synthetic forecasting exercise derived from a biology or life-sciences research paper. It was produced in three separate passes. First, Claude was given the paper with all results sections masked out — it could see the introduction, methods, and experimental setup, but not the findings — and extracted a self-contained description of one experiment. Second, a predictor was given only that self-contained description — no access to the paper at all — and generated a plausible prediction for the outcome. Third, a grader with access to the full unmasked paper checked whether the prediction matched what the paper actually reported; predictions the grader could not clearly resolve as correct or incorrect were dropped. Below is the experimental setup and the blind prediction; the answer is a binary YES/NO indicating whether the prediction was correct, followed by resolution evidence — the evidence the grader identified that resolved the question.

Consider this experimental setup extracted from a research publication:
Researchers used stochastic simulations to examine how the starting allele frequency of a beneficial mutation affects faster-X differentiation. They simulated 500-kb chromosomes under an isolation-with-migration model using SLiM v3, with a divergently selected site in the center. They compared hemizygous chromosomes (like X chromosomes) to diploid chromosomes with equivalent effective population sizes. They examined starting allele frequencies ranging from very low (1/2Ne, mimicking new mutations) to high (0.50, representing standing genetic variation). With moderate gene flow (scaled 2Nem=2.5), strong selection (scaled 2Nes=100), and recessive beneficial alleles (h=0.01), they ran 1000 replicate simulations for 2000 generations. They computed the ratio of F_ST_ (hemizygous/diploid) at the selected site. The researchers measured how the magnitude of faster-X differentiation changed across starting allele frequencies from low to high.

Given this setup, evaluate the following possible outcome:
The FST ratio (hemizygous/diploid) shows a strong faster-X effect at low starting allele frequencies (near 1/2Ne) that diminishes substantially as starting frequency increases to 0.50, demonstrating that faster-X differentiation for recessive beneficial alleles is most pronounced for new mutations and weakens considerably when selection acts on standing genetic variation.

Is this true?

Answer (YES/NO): YES